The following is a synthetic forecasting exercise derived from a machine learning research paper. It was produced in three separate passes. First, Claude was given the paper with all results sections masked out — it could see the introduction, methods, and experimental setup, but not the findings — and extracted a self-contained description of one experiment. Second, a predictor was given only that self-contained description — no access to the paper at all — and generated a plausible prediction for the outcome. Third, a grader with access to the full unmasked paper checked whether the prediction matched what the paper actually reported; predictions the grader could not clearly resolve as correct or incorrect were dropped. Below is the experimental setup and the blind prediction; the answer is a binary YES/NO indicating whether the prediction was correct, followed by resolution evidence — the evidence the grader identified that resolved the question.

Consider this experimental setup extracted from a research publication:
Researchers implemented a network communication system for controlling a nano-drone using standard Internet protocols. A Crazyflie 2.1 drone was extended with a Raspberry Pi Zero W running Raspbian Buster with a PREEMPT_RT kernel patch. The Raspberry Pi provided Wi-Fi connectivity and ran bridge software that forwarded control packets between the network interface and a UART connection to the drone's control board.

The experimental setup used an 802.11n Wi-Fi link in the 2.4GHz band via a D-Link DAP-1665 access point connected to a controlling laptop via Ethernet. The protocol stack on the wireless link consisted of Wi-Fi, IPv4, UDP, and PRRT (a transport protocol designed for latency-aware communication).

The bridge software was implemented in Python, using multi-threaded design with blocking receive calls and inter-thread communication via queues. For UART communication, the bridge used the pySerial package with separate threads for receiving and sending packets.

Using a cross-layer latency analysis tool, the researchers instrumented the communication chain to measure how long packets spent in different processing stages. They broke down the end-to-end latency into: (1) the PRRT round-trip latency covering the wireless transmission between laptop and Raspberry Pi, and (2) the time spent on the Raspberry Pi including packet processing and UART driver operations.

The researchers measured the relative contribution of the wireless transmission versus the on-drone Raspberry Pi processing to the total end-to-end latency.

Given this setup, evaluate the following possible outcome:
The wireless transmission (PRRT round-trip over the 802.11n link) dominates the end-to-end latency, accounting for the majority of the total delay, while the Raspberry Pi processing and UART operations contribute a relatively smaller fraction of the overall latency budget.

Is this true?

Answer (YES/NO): NO